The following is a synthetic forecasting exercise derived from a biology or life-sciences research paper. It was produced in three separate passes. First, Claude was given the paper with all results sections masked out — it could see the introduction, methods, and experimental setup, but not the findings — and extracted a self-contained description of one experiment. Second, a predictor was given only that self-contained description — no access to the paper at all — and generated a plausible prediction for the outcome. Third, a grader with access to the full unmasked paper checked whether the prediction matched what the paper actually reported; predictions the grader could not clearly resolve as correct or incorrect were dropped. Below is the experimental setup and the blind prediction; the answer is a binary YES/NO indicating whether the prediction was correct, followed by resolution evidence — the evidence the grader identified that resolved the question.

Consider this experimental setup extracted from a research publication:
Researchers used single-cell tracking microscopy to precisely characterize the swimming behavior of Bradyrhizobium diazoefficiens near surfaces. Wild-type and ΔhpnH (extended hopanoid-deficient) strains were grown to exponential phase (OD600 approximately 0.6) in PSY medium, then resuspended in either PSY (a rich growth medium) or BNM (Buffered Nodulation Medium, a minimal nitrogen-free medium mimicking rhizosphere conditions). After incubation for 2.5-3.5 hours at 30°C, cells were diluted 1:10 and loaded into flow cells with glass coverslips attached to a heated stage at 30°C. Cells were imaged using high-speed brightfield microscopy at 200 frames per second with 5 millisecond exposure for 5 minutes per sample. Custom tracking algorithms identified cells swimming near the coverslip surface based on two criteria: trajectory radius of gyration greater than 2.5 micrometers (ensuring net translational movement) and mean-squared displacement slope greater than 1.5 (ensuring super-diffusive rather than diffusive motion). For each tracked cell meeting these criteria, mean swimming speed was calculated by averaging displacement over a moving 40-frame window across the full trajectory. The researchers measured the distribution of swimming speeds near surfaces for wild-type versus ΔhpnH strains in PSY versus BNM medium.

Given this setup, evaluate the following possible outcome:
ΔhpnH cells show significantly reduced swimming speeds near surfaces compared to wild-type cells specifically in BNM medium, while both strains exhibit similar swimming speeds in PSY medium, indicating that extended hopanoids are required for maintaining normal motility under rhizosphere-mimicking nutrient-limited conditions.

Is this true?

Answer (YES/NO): NO